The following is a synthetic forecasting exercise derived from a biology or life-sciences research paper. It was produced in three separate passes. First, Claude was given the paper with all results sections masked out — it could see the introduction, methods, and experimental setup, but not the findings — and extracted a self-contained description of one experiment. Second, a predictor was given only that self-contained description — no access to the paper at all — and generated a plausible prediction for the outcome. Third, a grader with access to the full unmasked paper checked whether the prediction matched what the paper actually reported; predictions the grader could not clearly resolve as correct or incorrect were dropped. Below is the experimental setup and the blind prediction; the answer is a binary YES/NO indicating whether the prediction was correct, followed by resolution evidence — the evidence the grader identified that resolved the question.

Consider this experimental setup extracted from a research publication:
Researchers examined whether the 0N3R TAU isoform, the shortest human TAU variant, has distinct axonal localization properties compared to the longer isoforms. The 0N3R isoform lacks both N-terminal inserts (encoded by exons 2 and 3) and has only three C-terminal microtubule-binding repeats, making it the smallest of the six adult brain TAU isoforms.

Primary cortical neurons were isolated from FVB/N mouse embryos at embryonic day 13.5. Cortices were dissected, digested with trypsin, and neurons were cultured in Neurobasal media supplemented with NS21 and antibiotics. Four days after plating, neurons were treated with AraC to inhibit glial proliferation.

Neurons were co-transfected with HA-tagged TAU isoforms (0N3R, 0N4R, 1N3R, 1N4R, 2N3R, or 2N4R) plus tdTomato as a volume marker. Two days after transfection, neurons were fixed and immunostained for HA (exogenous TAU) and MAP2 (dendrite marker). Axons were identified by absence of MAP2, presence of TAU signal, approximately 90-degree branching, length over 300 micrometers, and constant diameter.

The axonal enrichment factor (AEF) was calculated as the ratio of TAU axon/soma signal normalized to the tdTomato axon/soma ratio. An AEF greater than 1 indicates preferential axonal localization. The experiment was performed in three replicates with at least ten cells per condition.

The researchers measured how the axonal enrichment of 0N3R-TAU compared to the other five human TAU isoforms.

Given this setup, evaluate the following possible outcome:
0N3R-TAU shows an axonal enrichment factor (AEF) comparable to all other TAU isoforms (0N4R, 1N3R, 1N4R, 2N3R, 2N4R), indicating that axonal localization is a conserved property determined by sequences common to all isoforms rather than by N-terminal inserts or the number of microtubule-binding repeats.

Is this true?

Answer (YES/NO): NO